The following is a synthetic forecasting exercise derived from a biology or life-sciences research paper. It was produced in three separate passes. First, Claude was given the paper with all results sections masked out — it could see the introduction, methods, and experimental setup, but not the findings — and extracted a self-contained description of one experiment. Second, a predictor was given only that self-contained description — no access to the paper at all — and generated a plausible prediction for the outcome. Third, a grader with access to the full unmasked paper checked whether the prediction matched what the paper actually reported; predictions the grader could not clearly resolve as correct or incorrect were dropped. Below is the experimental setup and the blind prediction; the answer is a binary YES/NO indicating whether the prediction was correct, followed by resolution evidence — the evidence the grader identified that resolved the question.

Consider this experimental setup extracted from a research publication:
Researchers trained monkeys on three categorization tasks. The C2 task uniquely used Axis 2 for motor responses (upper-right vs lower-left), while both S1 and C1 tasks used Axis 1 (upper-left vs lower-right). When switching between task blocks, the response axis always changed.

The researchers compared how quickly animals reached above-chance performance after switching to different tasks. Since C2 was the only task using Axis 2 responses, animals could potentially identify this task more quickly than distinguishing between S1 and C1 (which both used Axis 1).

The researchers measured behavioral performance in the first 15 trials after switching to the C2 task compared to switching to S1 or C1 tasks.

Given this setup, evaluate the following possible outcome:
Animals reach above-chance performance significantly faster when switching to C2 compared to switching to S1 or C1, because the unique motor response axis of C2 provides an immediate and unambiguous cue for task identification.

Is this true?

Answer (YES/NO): YES